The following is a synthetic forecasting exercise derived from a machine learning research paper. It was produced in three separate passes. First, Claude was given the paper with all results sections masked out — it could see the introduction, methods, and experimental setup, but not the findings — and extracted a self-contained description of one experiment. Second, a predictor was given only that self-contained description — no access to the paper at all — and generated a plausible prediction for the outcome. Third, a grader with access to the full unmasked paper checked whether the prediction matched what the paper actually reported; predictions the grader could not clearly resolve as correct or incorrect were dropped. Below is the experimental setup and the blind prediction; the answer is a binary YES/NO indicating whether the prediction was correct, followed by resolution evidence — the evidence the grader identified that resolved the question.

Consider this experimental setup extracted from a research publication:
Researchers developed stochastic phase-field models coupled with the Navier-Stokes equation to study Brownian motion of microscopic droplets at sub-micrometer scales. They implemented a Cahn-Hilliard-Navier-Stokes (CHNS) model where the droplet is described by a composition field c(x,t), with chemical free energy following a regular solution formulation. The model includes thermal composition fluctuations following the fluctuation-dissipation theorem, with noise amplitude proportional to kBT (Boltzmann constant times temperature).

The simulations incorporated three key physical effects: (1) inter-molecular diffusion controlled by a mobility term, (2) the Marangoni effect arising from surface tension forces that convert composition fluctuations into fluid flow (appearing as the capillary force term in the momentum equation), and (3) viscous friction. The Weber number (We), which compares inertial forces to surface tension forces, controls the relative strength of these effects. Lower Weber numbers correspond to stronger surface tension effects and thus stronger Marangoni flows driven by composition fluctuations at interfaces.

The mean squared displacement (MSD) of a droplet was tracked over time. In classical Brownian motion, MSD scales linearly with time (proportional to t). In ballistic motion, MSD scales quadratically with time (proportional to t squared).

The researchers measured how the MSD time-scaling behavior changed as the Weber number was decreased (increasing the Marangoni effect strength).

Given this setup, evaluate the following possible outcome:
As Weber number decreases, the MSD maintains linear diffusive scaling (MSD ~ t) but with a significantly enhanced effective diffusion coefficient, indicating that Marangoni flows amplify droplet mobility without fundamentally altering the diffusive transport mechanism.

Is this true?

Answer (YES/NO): NO